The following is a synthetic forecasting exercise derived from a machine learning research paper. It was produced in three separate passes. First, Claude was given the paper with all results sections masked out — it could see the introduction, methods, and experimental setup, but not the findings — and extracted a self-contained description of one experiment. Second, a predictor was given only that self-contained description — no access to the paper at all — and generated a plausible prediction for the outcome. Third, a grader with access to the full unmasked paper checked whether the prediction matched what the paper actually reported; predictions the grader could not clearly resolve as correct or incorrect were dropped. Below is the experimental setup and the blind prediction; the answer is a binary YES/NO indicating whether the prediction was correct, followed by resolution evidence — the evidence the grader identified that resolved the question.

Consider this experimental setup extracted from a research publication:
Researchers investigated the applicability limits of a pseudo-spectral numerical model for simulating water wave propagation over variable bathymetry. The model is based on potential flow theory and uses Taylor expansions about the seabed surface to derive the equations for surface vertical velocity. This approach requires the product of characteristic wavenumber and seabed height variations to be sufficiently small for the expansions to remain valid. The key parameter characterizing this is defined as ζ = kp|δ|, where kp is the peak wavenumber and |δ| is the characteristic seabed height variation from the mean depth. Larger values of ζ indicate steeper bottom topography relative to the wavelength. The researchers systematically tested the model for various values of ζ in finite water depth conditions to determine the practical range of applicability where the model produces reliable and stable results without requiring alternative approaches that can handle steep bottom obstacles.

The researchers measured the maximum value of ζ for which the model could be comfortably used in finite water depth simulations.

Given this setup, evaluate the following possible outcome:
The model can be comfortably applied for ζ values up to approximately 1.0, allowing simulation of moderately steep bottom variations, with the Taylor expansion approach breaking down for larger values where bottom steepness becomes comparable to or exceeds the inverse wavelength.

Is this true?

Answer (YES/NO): NO